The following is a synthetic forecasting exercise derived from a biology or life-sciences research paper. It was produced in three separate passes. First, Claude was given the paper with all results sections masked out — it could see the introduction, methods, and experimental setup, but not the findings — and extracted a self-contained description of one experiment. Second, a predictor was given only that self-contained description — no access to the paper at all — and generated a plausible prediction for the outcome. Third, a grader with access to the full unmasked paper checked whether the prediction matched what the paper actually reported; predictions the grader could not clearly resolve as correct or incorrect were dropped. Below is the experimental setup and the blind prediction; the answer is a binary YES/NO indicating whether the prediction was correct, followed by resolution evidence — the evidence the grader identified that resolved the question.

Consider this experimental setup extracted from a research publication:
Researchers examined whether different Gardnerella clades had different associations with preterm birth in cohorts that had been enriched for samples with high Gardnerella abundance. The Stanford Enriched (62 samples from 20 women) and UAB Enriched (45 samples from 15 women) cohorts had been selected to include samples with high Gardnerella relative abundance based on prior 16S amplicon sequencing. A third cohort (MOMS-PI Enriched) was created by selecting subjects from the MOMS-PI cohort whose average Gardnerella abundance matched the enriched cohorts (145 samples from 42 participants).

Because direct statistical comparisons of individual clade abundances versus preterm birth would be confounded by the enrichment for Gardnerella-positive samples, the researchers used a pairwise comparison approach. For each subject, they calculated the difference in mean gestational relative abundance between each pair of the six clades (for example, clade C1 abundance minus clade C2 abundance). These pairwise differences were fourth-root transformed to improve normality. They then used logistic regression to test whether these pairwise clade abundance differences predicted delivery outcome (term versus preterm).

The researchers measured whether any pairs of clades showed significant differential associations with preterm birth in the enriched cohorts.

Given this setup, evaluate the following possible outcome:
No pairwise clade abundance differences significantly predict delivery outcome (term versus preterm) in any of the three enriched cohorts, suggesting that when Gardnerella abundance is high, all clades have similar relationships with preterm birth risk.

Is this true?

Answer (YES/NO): YES